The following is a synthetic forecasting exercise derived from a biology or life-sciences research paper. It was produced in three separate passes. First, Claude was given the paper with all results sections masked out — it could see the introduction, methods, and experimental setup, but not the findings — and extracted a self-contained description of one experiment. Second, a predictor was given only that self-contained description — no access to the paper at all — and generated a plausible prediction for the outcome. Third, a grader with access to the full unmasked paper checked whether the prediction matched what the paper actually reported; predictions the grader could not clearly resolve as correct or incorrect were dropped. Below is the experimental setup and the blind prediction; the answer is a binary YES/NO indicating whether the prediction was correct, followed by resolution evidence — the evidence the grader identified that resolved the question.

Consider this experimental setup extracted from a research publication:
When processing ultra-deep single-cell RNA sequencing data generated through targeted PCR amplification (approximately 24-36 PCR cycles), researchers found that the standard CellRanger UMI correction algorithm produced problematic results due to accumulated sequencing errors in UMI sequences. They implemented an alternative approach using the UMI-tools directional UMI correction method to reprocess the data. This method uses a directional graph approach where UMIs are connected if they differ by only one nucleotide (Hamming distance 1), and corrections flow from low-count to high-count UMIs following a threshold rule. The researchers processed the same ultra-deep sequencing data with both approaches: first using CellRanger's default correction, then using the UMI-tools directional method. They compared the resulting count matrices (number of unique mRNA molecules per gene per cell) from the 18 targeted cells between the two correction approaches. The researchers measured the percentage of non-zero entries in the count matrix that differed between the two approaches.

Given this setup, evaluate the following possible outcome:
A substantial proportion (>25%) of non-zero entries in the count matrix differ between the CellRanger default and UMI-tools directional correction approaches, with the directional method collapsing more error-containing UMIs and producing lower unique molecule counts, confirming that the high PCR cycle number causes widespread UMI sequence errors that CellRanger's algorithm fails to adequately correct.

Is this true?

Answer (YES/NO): YES